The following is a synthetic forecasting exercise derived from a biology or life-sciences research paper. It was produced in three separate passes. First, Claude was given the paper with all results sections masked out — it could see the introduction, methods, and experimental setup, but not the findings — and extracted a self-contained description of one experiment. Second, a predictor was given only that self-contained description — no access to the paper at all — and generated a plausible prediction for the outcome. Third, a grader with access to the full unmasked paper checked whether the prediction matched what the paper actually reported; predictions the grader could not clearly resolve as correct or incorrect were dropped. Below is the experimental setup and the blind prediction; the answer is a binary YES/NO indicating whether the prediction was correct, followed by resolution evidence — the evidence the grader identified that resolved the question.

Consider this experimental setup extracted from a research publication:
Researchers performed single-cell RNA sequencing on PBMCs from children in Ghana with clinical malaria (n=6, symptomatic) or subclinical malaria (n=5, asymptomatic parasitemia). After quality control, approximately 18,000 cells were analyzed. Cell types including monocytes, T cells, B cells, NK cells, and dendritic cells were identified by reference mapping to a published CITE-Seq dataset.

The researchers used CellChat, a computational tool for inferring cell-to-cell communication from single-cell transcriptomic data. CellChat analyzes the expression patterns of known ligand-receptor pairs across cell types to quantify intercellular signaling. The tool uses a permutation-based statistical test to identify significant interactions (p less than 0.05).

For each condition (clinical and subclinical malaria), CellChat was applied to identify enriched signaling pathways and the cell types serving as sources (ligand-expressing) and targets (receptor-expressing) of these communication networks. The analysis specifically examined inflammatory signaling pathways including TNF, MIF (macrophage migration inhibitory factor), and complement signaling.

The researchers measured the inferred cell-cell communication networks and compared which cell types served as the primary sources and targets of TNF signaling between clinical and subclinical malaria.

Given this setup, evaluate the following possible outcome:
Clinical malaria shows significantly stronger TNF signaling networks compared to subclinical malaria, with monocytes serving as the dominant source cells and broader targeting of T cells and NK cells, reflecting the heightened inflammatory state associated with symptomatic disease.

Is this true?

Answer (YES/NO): NO